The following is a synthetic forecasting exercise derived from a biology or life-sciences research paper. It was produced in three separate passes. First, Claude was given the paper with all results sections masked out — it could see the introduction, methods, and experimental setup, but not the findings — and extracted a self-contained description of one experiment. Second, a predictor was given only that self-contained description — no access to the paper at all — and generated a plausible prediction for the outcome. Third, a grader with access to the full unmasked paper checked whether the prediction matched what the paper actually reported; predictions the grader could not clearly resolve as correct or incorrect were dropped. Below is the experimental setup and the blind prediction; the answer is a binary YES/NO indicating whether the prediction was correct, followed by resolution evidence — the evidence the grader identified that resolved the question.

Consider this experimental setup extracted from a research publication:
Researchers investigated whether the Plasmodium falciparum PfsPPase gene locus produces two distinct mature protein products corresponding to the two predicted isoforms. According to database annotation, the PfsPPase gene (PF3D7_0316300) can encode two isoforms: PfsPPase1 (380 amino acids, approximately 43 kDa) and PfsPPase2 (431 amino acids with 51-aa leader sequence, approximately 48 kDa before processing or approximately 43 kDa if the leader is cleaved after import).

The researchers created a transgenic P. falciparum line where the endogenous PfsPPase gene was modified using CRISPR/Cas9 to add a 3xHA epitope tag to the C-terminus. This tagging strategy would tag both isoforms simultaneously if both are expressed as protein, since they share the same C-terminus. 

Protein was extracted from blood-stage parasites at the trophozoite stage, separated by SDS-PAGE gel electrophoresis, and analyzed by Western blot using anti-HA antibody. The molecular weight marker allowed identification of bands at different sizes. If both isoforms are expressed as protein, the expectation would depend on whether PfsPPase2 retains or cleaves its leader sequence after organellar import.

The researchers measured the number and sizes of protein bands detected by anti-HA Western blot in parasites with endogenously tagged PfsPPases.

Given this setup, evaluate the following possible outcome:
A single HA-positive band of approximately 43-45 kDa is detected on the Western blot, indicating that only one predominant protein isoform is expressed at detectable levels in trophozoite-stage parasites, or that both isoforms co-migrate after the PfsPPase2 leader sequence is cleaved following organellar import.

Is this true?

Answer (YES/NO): YES